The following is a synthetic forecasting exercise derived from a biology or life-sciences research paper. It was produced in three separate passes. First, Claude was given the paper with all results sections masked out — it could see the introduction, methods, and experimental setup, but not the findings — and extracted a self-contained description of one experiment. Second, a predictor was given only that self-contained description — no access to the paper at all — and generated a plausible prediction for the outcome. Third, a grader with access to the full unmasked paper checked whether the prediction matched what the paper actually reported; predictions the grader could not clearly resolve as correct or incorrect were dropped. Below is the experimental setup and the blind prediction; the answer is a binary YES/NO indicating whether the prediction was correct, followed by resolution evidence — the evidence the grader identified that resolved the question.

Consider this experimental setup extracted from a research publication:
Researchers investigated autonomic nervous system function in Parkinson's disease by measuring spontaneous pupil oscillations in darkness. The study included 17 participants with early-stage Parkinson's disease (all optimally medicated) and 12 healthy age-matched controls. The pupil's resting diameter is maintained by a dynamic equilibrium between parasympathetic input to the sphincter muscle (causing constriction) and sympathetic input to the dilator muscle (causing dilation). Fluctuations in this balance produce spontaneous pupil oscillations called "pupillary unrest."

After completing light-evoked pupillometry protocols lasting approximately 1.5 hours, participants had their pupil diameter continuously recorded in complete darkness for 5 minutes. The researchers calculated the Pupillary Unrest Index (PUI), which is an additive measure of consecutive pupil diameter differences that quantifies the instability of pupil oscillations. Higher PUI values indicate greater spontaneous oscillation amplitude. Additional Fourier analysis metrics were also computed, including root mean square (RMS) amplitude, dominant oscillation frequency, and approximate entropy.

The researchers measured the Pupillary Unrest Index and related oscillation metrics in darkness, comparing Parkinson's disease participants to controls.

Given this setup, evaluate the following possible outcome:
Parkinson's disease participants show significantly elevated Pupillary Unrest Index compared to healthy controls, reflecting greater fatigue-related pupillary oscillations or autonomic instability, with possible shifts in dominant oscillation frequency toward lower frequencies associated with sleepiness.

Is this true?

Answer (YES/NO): NO